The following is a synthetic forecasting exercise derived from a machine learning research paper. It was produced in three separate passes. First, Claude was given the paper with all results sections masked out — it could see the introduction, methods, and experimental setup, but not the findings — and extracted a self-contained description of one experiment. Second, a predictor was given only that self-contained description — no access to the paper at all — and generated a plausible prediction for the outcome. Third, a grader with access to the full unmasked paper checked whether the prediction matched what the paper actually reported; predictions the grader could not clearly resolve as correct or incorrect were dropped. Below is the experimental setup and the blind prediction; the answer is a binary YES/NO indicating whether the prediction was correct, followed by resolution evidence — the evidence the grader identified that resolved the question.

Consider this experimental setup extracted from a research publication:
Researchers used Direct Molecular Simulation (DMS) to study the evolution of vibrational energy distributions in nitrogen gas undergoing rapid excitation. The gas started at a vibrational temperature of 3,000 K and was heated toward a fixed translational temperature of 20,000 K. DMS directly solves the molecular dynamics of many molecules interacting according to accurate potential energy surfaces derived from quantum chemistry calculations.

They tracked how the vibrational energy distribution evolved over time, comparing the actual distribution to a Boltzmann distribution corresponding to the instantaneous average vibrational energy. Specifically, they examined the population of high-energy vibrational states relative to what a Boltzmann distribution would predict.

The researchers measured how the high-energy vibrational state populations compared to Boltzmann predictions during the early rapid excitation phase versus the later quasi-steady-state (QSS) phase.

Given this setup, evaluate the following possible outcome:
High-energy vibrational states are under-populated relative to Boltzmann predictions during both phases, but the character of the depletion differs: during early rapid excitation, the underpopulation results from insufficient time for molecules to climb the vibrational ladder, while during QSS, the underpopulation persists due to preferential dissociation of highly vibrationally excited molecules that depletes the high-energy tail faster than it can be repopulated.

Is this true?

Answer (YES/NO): NO